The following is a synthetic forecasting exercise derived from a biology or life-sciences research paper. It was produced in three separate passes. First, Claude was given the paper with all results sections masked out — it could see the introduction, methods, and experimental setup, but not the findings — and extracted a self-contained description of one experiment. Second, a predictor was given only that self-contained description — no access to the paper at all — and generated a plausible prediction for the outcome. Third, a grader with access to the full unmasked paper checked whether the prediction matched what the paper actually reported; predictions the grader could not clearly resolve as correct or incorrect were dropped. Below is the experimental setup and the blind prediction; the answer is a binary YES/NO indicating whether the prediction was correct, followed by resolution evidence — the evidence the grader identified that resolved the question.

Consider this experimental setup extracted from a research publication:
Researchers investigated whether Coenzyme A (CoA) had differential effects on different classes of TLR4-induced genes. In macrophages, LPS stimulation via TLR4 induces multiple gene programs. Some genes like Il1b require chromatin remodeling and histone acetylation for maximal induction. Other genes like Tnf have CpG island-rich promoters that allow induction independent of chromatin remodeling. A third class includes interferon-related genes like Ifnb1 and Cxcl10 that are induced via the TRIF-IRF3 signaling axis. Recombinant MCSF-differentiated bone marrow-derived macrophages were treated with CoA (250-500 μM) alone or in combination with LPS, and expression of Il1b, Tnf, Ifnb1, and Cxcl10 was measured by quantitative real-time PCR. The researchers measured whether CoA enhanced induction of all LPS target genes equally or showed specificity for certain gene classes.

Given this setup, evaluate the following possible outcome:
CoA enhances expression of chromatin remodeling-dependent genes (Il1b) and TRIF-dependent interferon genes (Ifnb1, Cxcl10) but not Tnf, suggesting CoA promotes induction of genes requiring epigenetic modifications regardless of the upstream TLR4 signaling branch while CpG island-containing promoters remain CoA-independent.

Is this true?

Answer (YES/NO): NO